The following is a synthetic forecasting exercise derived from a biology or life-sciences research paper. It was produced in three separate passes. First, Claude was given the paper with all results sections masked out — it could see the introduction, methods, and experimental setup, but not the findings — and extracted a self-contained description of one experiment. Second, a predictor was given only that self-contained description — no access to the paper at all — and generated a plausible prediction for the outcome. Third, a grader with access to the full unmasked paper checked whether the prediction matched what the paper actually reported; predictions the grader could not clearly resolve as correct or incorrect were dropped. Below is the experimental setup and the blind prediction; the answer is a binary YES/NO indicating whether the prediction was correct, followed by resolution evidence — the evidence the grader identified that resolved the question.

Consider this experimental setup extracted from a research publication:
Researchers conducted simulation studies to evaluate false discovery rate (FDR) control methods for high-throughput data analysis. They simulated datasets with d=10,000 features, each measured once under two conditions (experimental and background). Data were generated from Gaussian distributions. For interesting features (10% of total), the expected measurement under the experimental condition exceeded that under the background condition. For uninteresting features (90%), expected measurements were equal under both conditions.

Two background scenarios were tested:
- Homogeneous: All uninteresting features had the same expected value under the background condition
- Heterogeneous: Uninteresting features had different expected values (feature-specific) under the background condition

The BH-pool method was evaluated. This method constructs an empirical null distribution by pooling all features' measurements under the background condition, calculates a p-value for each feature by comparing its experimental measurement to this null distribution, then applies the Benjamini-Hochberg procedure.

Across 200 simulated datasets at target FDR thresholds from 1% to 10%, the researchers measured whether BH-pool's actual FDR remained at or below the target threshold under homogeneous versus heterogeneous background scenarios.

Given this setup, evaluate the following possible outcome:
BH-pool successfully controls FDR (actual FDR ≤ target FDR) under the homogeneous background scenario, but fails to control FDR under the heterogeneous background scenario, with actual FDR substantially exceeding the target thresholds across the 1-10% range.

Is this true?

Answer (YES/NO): YES